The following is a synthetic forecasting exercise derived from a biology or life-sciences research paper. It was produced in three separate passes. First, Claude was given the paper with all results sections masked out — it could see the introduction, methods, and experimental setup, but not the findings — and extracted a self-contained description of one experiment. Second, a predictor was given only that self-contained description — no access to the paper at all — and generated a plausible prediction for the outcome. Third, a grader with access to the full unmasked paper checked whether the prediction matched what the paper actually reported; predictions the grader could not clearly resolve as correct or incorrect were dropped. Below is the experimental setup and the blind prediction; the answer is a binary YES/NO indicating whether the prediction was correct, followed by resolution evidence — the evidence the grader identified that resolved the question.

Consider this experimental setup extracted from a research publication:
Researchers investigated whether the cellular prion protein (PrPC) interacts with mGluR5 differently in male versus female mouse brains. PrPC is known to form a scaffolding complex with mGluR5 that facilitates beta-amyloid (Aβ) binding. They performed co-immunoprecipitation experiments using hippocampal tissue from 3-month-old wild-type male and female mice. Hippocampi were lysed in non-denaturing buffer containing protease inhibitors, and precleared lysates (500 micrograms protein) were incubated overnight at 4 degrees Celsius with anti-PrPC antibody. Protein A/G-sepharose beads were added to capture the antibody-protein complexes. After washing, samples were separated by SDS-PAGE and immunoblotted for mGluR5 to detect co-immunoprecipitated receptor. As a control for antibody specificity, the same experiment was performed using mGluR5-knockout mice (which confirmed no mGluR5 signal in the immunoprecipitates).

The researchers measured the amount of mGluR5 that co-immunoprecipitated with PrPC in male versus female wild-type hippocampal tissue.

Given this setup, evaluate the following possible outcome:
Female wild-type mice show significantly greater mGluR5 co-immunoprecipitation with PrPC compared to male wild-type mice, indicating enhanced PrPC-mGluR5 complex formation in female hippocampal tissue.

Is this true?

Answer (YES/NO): NO